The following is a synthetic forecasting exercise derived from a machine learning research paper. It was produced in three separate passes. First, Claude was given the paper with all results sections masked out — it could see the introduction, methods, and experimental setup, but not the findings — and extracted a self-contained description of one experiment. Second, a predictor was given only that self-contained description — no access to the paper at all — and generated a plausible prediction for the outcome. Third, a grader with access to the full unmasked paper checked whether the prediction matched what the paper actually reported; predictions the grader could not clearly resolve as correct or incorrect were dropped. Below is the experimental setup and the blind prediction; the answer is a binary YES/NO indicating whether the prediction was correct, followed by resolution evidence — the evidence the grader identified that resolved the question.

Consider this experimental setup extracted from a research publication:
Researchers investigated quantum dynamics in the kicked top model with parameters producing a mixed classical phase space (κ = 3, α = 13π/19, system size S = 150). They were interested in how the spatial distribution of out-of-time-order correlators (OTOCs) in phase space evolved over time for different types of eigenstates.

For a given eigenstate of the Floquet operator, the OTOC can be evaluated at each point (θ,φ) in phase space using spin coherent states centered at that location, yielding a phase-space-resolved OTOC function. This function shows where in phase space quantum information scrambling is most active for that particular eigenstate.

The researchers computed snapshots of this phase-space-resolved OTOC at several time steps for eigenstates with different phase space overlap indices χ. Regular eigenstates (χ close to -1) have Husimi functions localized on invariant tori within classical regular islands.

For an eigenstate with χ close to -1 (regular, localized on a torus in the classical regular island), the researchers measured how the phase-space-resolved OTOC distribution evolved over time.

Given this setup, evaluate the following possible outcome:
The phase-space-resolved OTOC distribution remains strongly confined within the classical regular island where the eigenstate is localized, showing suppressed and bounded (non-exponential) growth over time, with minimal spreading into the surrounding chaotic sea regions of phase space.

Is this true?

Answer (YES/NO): YES